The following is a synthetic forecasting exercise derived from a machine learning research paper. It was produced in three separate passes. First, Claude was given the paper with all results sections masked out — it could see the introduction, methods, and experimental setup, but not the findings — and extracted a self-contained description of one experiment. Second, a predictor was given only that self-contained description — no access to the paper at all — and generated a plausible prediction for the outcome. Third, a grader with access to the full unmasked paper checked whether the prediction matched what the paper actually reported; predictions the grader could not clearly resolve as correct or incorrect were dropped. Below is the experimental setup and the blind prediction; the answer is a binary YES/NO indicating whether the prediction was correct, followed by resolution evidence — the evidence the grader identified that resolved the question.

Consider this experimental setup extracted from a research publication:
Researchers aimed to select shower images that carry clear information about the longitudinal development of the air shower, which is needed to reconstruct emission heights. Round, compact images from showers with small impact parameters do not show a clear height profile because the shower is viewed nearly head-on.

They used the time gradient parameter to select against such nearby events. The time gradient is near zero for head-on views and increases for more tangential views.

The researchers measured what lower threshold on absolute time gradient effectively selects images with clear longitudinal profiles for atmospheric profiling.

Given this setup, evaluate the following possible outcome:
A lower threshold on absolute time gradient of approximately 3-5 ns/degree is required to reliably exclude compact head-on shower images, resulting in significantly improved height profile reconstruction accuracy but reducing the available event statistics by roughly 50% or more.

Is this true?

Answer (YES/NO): NO